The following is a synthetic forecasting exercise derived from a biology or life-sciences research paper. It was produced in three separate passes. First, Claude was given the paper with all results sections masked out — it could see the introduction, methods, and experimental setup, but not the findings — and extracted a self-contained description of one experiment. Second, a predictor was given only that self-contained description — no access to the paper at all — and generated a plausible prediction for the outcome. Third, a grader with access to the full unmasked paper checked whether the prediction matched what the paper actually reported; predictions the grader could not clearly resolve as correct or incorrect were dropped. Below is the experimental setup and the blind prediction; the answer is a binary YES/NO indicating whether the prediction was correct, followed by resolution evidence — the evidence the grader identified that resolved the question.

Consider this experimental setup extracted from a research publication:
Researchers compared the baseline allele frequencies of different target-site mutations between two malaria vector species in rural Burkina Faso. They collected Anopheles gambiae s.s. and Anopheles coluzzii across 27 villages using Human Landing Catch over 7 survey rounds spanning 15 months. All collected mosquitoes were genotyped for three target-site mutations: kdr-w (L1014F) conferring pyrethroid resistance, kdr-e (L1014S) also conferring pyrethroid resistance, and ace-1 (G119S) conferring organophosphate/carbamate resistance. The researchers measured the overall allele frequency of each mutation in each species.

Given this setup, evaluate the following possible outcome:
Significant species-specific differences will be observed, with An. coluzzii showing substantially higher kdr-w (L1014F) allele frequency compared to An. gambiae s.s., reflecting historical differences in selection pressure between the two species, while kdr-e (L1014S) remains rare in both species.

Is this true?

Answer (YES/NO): NO